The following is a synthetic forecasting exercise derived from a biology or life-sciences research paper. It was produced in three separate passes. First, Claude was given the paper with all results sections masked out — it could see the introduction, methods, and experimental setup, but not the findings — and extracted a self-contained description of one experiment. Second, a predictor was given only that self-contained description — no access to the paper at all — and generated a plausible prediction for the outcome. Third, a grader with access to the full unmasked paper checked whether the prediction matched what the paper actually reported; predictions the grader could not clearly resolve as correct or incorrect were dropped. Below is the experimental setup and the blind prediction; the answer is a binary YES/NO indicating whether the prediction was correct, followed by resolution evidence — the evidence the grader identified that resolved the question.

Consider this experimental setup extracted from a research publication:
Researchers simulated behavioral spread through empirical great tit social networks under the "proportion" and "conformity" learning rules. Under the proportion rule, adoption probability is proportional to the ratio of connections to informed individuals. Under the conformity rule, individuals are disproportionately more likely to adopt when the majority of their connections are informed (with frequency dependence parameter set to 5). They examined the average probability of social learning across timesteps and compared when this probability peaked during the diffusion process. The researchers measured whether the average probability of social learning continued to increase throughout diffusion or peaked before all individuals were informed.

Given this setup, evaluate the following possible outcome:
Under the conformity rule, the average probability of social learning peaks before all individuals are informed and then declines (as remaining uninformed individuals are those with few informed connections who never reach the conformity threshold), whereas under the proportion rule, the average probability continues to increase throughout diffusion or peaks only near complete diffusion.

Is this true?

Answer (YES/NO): NO